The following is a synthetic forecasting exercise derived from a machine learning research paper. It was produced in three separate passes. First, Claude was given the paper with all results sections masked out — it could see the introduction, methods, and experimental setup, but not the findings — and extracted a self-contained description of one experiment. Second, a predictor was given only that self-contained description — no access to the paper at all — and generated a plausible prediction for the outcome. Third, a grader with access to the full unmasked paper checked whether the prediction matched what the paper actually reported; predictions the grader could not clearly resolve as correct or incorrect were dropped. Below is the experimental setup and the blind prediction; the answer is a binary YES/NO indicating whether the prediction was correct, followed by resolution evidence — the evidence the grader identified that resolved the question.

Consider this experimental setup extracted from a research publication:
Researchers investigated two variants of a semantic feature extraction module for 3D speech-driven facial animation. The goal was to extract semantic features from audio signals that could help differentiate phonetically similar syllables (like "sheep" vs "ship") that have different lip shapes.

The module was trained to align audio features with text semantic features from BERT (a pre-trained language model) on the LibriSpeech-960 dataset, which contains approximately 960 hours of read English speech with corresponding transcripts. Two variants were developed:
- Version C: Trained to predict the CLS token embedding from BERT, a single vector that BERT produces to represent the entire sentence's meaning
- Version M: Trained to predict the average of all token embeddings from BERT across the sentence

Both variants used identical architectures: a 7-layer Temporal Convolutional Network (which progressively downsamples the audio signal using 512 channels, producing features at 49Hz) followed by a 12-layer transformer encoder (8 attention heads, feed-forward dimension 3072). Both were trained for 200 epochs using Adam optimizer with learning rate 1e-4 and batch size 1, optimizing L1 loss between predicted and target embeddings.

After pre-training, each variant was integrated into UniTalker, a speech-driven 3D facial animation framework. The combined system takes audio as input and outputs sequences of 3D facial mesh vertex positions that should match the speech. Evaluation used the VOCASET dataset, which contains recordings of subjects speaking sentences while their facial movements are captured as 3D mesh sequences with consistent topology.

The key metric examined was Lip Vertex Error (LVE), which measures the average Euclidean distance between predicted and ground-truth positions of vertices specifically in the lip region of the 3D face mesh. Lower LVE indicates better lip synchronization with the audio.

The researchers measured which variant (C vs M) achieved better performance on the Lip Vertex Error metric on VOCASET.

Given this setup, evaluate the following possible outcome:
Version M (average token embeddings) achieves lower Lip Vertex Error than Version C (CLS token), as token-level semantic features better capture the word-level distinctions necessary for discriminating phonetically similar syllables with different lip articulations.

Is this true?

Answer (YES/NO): NO